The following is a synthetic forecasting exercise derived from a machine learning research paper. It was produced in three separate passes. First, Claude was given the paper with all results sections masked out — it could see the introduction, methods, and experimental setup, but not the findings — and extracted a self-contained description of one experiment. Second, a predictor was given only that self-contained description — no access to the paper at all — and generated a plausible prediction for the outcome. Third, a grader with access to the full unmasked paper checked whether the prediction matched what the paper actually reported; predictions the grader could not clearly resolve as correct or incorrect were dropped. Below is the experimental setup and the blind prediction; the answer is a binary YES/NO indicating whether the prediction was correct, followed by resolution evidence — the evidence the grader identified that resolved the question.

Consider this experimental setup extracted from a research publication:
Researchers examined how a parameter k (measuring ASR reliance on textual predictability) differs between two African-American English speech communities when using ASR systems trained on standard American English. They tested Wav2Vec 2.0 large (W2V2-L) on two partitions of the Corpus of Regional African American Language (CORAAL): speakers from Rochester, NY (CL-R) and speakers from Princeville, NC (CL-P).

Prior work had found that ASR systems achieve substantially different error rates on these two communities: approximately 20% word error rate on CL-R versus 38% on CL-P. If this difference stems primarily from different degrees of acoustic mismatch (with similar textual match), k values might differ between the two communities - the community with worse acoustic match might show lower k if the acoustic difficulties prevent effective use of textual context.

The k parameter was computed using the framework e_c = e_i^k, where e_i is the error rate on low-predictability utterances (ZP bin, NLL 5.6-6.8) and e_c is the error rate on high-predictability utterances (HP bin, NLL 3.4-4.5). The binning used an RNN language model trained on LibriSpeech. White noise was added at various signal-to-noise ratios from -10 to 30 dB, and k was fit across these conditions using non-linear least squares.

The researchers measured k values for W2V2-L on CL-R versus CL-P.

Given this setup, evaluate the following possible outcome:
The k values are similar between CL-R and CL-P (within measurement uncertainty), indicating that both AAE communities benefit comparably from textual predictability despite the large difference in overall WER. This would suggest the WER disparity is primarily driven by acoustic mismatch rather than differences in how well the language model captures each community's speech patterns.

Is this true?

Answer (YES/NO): NO